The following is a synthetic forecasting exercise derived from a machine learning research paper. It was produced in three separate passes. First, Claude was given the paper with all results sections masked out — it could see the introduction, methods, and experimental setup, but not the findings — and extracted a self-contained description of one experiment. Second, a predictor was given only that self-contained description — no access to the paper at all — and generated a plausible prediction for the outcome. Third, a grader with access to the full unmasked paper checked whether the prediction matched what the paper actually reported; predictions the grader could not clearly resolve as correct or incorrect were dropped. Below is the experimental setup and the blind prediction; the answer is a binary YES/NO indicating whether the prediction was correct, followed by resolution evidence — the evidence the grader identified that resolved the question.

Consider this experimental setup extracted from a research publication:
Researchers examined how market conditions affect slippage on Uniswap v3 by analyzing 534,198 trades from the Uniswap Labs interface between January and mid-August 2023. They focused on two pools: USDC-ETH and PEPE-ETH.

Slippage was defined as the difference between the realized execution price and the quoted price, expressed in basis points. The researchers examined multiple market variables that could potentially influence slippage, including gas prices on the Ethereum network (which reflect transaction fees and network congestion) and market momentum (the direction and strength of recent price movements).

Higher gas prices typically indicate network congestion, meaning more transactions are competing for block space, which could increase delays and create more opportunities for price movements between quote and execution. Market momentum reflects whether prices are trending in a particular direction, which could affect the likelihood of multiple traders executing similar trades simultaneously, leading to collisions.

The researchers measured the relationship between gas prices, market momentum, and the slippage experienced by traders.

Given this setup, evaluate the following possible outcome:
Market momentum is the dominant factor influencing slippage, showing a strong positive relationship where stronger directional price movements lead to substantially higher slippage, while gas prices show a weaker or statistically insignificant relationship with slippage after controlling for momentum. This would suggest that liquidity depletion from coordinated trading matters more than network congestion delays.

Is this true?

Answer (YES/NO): NO